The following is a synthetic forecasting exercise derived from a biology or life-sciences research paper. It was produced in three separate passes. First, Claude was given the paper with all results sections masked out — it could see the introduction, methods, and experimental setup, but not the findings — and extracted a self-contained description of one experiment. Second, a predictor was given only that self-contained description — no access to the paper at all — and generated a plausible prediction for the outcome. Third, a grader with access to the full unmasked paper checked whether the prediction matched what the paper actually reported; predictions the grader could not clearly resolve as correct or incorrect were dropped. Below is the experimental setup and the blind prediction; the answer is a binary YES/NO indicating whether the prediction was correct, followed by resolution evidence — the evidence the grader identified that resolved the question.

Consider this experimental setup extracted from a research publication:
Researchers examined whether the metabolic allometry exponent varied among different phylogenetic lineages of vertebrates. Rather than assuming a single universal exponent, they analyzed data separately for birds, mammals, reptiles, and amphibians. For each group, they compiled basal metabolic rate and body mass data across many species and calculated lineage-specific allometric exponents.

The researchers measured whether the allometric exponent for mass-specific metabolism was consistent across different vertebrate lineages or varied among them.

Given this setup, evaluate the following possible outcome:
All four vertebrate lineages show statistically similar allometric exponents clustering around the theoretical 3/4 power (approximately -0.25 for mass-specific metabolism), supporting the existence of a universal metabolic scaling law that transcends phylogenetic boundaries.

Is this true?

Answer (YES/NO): NO